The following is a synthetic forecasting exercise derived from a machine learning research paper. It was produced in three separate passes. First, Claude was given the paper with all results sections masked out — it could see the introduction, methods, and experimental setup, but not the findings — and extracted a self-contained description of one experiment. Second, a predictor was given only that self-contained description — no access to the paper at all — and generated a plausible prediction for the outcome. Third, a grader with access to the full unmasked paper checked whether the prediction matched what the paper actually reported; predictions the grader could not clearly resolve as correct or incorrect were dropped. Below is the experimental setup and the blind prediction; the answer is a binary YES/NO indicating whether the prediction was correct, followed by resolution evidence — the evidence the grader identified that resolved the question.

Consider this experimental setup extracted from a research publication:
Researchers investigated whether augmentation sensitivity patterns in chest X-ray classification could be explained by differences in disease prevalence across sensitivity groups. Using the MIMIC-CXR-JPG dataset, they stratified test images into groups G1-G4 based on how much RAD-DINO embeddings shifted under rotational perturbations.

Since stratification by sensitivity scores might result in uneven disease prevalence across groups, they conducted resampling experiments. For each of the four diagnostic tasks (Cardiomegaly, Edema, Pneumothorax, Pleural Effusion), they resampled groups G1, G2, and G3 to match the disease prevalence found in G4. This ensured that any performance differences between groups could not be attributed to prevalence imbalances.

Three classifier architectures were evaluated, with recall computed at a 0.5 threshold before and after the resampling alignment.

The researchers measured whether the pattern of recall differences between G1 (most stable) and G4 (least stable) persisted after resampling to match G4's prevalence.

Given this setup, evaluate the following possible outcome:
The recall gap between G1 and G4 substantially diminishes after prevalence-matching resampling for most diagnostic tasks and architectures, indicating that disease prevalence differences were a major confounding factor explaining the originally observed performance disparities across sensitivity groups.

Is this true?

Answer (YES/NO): NO